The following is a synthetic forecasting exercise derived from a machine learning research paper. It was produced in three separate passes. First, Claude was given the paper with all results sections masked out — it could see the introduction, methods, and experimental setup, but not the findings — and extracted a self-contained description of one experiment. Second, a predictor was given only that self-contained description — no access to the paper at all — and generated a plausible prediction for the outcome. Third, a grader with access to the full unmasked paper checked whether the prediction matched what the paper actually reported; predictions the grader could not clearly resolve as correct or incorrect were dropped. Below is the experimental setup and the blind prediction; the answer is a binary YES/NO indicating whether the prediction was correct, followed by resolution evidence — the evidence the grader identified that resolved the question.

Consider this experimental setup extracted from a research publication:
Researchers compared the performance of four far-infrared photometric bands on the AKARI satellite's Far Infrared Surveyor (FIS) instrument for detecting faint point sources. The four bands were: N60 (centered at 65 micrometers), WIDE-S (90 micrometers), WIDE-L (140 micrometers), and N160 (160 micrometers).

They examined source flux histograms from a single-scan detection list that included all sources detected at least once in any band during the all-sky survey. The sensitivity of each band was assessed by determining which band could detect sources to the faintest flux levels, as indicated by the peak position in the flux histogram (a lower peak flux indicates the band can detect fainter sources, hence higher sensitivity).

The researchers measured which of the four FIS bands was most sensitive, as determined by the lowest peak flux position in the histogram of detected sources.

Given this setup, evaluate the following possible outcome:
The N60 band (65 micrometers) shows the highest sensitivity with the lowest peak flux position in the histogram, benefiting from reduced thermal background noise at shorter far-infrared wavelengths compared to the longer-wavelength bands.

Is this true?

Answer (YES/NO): NO